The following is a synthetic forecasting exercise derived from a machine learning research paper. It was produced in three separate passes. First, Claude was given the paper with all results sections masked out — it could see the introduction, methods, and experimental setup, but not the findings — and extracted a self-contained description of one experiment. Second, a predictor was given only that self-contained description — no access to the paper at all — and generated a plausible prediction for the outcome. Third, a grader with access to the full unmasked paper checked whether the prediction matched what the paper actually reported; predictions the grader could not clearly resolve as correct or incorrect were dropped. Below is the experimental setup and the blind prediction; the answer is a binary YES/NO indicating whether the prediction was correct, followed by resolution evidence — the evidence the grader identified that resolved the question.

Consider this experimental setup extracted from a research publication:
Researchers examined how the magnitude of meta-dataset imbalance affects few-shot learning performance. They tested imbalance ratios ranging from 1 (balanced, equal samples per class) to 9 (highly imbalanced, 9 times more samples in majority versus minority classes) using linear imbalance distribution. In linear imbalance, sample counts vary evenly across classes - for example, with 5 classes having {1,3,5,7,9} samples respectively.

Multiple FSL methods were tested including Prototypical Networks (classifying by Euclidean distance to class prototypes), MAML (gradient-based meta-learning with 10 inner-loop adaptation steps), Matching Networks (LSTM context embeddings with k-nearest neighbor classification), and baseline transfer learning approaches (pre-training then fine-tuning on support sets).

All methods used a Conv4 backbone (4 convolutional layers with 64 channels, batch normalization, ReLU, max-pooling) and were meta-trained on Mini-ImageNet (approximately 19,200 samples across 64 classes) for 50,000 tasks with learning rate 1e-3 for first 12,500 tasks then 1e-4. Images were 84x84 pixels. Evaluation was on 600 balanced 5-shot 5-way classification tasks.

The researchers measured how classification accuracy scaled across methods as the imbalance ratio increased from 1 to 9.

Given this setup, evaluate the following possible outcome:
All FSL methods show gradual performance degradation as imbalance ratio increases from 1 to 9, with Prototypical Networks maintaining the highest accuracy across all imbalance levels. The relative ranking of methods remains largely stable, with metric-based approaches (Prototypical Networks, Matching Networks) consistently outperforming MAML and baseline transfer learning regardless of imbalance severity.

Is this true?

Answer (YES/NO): NO